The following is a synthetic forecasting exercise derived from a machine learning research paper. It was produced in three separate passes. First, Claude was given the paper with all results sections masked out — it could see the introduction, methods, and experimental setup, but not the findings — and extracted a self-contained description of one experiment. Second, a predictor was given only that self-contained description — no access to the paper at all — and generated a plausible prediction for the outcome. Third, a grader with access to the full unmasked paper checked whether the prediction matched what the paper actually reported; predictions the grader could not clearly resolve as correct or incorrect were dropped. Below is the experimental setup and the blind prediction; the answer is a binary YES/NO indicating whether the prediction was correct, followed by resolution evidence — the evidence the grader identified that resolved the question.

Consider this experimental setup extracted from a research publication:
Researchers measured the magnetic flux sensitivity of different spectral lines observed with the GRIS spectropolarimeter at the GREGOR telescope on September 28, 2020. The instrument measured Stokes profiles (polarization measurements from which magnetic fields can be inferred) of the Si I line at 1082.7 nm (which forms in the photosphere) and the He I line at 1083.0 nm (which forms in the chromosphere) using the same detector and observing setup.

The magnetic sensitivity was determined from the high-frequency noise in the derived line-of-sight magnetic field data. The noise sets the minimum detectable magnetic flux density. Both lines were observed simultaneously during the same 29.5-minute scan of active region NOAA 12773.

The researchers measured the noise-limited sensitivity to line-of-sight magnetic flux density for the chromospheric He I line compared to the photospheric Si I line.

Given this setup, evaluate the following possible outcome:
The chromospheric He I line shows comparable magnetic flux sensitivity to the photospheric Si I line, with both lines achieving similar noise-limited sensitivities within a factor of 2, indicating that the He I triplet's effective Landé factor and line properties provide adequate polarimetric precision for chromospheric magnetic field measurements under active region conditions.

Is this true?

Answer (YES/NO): NO